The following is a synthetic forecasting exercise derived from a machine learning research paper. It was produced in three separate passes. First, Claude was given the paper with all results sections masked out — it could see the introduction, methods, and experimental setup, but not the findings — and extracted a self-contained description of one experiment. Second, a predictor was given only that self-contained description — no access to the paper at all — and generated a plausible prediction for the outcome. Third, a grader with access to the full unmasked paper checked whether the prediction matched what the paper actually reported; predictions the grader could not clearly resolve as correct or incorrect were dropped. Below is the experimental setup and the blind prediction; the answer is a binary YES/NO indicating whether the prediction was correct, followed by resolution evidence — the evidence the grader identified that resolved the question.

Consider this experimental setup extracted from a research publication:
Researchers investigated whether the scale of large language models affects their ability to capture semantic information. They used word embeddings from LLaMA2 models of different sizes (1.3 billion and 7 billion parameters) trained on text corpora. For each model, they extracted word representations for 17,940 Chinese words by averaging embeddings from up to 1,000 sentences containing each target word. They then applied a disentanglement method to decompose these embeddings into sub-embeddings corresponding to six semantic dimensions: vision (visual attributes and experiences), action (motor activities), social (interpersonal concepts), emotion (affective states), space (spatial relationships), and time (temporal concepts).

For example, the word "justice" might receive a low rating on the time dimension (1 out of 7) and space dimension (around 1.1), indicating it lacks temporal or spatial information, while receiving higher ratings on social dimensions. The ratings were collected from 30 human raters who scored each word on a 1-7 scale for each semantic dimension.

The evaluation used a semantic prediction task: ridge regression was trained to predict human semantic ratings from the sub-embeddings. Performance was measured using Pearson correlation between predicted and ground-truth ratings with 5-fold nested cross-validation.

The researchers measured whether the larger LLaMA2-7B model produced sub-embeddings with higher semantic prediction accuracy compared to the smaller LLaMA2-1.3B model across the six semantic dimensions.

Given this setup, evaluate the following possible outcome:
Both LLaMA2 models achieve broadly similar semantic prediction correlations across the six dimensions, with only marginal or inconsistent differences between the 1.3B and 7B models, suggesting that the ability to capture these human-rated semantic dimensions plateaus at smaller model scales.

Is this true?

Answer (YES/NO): NO